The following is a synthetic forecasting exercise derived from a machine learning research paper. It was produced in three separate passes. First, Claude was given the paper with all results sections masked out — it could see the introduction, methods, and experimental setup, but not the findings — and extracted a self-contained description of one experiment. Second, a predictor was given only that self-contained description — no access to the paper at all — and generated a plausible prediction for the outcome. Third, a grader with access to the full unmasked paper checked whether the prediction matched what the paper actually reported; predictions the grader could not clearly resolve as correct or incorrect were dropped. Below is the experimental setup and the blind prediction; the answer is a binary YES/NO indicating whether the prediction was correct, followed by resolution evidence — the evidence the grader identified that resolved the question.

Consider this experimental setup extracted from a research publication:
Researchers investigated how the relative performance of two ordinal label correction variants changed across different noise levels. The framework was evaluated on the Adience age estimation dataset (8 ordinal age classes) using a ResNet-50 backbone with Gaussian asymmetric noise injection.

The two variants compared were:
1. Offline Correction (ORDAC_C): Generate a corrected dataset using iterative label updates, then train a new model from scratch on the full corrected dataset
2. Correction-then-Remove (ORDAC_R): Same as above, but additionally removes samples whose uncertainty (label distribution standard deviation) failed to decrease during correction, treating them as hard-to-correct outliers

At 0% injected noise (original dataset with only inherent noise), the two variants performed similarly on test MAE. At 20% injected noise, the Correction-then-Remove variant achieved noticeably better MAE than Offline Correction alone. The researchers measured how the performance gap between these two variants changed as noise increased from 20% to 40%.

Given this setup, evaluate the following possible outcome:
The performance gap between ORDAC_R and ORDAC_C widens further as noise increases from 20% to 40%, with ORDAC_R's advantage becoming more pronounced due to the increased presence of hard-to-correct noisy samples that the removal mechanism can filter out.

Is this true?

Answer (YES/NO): YES